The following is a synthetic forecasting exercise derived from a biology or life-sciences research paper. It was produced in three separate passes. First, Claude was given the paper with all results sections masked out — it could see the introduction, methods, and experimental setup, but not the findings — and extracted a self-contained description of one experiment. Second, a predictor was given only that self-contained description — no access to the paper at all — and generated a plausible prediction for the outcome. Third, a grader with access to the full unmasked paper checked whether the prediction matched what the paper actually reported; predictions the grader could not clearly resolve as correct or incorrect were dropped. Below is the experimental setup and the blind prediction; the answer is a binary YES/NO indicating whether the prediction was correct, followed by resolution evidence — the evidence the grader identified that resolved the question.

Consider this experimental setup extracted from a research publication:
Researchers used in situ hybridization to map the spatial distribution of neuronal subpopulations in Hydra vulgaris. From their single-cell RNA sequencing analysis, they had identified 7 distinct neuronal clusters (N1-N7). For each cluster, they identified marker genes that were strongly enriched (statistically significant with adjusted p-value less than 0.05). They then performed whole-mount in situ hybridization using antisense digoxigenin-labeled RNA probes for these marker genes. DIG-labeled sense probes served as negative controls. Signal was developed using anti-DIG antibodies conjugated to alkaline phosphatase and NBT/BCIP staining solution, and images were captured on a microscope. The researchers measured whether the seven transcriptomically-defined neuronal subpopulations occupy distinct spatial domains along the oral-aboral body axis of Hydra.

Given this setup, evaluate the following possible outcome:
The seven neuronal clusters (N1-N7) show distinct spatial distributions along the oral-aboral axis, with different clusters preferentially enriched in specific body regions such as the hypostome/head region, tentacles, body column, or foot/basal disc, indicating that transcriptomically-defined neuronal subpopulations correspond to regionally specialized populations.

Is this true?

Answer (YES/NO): YES